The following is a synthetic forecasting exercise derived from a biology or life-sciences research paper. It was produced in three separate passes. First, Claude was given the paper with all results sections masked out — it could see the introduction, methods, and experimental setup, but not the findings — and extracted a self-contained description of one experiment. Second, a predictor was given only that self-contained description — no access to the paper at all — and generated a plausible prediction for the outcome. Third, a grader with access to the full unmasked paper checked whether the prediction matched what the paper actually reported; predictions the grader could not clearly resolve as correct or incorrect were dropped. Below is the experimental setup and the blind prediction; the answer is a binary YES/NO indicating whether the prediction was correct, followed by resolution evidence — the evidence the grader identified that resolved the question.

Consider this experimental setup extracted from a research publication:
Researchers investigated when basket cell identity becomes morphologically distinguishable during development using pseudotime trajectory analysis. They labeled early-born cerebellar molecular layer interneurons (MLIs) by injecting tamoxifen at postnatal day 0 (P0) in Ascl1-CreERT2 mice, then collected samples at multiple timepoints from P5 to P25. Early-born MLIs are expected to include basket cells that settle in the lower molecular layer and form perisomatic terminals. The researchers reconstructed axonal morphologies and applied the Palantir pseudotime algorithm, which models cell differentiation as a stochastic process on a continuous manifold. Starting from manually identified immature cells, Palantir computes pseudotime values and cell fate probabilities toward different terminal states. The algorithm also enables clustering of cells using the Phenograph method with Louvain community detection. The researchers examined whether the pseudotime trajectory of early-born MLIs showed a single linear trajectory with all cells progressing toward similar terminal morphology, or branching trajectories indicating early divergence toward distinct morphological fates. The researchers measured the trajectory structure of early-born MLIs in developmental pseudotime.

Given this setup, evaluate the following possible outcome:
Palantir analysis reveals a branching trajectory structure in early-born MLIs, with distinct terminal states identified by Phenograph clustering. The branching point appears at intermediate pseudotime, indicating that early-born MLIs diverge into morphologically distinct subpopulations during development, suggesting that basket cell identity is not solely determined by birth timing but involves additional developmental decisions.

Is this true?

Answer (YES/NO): NO